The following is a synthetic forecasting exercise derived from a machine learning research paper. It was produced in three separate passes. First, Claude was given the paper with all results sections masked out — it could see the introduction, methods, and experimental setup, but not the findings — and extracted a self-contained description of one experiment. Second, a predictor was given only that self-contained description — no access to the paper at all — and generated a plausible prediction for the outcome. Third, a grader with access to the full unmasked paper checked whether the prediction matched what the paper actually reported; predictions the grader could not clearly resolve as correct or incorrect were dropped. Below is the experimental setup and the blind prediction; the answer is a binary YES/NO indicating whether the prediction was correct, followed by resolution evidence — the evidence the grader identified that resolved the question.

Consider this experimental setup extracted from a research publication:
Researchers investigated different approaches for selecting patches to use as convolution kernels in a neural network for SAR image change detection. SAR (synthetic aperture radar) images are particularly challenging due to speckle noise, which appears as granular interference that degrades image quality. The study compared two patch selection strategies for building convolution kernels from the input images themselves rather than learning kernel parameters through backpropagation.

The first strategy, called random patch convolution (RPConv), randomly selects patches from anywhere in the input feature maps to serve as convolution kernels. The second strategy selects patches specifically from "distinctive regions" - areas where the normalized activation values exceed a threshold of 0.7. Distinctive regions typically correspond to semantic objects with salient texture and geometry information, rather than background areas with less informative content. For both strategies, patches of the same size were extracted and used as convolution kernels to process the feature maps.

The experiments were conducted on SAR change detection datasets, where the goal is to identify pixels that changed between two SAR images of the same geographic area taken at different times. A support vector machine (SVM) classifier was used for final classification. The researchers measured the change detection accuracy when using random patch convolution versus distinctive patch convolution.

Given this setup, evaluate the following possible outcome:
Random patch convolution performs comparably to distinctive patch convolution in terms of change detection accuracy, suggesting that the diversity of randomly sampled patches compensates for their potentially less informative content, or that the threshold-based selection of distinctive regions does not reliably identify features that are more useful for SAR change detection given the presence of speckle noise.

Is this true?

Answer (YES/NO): NO